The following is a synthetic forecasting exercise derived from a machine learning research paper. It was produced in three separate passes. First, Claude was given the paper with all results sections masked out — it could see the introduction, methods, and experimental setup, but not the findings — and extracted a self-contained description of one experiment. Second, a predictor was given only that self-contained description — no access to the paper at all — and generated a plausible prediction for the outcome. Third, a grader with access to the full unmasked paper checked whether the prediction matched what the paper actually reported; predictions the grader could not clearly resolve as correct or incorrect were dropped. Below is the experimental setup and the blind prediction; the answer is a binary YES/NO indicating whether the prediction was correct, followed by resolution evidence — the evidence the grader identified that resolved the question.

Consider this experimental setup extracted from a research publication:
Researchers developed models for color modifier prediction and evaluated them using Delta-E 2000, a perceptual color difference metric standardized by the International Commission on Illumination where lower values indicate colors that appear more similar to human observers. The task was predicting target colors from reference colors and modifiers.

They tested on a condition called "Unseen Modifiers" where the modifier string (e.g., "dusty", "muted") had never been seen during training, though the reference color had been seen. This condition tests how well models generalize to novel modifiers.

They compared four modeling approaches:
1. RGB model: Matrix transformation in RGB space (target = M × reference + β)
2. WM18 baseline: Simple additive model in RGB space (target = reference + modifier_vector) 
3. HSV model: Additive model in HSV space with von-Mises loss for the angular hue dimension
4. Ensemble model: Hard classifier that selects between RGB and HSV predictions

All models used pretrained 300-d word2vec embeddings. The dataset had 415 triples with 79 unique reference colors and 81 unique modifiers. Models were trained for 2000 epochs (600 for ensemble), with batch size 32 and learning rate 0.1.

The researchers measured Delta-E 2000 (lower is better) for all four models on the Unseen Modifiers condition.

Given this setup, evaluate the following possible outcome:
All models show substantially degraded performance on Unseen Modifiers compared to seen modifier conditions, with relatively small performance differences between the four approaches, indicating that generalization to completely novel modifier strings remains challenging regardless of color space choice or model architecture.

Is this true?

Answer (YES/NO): NO